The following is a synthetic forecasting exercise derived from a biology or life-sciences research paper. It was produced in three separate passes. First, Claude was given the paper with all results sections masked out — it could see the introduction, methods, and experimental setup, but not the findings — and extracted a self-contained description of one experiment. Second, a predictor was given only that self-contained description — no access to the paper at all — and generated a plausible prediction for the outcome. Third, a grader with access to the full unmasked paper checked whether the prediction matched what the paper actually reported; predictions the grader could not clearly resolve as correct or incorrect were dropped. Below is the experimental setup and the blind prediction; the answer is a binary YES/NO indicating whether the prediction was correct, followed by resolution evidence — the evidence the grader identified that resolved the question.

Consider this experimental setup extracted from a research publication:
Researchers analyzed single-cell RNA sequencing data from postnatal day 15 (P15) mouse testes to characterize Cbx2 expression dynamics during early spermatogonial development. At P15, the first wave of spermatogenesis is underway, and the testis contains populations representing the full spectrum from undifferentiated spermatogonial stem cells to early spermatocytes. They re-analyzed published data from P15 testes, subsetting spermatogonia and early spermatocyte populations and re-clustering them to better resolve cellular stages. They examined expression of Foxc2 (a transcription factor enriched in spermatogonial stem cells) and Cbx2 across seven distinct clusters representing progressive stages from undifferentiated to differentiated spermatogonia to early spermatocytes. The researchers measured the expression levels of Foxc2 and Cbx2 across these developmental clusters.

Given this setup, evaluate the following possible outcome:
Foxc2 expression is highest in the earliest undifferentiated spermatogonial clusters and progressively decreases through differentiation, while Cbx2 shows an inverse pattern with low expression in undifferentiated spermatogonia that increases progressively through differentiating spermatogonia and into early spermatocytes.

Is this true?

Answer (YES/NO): NO